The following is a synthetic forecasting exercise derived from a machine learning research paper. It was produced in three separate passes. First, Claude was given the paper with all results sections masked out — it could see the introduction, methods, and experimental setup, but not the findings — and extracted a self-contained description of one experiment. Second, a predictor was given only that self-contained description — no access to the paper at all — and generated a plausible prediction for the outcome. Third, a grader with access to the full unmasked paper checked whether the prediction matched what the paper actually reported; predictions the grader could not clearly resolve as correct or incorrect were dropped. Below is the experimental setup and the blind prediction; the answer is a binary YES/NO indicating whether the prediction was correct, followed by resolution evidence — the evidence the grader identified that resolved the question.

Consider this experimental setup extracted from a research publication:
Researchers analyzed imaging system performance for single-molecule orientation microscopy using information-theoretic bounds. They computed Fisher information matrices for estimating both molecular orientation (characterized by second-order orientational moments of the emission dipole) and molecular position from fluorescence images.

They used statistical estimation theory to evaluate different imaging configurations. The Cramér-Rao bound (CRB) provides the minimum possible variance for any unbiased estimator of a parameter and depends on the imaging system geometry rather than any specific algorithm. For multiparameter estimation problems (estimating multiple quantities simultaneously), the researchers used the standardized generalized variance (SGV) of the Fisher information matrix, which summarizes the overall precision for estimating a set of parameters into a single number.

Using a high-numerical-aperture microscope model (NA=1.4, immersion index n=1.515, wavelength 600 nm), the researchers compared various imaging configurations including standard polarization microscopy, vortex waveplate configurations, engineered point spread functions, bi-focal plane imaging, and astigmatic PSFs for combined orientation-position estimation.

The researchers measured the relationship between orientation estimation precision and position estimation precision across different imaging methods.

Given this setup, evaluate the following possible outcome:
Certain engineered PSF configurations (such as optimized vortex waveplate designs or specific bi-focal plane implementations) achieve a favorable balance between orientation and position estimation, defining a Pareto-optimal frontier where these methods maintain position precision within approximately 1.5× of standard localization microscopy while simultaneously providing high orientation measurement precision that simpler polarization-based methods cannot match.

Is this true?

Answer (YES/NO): NO